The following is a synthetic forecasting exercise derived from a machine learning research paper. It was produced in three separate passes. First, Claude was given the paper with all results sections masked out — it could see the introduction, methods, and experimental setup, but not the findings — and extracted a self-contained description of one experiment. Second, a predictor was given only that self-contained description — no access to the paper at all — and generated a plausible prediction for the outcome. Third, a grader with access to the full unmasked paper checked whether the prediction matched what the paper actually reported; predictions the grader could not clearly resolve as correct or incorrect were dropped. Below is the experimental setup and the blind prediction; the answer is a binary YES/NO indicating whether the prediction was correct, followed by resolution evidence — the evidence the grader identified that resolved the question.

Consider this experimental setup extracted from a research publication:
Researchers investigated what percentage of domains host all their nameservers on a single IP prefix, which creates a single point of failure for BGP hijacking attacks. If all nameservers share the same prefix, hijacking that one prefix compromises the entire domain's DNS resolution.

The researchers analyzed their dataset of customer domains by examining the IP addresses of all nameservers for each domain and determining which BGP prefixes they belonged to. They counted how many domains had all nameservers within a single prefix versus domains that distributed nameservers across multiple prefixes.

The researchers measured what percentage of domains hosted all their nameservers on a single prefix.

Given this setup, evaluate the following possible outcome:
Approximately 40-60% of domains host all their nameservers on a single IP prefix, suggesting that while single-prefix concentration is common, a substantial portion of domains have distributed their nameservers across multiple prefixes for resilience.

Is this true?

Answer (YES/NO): NO